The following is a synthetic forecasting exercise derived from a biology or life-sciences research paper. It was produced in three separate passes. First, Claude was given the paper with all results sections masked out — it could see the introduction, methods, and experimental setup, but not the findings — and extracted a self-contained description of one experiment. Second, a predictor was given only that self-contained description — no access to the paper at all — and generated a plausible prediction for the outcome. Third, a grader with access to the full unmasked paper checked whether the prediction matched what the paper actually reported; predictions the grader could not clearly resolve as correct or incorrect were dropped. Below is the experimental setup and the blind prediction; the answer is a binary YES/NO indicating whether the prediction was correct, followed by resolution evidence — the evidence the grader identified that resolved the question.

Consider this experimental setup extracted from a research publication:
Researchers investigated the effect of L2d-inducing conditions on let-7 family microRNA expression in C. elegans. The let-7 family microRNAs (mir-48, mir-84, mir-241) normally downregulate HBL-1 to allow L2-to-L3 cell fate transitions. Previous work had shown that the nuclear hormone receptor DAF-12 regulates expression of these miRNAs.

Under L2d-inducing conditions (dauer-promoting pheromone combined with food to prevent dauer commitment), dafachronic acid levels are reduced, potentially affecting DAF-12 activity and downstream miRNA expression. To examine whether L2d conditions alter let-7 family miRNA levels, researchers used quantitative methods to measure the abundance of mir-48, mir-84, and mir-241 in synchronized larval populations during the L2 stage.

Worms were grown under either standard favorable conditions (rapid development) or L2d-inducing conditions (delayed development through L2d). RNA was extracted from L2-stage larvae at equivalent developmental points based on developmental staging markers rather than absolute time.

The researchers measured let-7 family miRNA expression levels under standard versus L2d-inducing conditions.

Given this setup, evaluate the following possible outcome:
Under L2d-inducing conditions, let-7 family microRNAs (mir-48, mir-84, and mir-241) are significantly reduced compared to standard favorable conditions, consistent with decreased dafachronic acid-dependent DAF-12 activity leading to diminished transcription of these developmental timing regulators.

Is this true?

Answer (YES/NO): YES